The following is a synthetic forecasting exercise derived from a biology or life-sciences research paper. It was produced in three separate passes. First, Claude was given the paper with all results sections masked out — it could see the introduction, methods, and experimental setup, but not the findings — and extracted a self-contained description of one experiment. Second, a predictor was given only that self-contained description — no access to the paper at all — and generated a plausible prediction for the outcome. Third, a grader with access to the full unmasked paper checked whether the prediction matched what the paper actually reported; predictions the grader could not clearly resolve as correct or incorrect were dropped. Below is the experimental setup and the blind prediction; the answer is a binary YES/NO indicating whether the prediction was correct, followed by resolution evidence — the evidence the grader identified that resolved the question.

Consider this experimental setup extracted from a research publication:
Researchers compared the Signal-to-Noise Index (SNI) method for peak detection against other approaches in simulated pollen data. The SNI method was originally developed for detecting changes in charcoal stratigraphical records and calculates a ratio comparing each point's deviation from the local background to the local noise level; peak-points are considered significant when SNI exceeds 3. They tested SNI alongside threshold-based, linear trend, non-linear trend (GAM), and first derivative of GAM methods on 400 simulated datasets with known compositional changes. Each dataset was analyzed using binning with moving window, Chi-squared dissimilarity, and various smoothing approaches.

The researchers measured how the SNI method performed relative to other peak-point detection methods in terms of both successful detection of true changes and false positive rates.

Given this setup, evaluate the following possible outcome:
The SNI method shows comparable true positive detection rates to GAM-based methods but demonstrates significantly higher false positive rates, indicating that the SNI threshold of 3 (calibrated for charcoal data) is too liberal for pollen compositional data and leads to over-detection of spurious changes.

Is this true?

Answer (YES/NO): NO